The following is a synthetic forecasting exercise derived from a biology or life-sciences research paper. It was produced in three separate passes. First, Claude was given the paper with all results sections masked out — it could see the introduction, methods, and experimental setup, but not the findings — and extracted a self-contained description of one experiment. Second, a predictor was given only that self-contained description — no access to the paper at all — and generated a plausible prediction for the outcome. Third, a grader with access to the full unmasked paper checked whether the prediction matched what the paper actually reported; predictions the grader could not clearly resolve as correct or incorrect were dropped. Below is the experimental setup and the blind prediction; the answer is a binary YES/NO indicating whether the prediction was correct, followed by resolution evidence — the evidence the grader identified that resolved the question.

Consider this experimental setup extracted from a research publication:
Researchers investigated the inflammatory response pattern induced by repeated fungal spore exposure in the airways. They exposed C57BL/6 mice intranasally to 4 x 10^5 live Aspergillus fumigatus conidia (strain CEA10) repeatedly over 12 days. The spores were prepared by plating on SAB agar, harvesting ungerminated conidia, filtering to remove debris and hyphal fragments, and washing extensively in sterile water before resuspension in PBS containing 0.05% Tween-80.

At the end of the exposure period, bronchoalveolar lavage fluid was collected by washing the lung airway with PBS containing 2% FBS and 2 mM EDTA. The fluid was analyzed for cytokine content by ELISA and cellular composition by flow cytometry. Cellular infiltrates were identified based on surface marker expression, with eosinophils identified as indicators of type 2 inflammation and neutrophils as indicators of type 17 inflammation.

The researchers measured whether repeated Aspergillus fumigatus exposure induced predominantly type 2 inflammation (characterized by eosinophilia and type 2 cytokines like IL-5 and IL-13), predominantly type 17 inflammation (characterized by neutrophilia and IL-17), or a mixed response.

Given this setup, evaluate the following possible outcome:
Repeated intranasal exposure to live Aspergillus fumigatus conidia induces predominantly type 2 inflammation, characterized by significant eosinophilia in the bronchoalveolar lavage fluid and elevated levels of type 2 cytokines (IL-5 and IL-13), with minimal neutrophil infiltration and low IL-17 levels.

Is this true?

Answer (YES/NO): NO